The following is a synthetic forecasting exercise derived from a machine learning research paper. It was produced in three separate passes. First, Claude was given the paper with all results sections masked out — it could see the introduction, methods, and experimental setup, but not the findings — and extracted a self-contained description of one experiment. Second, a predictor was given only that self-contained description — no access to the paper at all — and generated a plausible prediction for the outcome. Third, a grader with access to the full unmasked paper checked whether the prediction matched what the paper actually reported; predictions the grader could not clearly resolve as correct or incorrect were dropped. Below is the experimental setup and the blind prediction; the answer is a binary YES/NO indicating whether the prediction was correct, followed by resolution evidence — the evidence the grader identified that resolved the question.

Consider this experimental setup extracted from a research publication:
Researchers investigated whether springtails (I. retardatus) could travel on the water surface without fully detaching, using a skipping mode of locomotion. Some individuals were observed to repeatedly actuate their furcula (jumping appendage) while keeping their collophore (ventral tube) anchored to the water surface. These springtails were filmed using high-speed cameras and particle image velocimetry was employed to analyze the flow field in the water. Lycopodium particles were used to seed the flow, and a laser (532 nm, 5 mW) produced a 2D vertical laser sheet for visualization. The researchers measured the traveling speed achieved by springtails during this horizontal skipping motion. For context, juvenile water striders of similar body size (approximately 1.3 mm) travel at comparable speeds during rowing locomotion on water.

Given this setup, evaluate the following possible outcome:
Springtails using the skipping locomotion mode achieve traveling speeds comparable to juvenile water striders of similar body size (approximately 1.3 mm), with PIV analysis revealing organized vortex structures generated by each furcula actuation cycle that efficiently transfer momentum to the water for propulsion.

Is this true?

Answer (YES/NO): YES